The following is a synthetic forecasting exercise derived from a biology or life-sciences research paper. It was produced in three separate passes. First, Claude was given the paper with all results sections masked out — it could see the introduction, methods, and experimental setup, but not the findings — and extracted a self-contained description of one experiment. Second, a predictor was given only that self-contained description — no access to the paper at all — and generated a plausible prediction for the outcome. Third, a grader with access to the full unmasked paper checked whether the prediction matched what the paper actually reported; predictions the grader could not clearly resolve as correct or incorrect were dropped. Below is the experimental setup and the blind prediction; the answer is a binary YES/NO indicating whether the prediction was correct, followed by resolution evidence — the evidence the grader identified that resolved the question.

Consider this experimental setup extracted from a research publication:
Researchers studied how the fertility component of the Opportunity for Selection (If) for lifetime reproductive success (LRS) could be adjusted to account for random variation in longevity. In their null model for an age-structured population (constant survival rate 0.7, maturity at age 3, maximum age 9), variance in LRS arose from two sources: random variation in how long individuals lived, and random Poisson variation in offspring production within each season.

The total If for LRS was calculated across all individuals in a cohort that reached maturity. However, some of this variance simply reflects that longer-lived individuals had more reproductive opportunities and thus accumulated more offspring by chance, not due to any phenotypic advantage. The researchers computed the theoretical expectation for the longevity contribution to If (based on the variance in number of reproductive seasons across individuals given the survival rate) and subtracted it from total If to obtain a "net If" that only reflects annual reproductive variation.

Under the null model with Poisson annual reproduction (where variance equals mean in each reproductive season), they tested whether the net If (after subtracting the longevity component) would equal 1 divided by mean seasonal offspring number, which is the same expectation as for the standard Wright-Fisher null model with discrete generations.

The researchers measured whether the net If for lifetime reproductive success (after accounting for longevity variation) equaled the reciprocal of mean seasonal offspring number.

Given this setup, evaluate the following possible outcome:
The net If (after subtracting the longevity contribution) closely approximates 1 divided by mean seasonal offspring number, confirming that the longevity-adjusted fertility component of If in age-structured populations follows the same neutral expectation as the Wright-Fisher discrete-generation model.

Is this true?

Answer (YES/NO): NO